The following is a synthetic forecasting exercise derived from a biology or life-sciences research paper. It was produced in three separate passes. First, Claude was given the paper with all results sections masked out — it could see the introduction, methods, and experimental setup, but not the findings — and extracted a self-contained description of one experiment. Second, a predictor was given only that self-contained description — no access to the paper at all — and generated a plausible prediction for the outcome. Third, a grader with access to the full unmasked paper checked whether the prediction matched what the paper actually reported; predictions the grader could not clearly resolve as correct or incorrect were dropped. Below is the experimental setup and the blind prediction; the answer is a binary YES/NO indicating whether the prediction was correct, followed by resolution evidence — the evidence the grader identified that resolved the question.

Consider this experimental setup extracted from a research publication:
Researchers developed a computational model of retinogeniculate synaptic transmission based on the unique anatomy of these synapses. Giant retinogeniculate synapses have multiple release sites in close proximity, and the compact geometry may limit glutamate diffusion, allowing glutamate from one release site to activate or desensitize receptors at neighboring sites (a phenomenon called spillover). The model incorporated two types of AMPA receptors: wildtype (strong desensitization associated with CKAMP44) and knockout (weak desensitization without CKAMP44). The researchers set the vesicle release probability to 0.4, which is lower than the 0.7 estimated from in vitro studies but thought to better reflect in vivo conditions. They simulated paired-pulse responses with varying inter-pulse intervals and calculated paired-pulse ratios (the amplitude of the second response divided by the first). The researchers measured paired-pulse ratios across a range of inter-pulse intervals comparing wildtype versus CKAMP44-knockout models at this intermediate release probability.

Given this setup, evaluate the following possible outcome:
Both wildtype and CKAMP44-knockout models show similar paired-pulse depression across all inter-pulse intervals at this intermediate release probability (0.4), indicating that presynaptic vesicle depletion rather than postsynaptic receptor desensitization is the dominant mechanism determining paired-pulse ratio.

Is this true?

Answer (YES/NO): NO